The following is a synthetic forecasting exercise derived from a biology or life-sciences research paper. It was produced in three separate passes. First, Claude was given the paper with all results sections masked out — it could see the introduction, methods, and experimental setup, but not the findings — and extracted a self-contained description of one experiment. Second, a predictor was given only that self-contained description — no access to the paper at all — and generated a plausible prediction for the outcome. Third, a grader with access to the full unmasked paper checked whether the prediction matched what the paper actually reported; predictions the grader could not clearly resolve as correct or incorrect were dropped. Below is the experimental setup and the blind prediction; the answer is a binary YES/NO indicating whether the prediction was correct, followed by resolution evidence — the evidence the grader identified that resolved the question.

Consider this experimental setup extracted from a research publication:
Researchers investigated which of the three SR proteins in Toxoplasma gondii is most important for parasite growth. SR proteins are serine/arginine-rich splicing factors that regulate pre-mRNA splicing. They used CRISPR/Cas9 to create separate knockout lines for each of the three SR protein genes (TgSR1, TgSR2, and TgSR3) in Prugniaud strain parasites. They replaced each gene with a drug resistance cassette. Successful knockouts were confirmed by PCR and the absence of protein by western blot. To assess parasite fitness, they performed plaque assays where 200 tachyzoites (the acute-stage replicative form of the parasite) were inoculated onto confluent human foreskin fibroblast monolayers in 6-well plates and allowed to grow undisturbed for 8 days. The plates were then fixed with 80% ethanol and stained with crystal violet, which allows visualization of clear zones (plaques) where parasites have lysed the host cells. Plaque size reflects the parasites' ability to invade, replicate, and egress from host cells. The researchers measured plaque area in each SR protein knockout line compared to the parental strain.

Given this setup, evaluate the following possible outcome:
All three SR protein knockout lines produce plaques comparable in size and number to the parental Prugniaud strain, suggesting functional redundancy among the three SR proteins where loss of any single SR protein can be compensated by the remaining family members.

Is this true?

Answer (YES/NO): NO